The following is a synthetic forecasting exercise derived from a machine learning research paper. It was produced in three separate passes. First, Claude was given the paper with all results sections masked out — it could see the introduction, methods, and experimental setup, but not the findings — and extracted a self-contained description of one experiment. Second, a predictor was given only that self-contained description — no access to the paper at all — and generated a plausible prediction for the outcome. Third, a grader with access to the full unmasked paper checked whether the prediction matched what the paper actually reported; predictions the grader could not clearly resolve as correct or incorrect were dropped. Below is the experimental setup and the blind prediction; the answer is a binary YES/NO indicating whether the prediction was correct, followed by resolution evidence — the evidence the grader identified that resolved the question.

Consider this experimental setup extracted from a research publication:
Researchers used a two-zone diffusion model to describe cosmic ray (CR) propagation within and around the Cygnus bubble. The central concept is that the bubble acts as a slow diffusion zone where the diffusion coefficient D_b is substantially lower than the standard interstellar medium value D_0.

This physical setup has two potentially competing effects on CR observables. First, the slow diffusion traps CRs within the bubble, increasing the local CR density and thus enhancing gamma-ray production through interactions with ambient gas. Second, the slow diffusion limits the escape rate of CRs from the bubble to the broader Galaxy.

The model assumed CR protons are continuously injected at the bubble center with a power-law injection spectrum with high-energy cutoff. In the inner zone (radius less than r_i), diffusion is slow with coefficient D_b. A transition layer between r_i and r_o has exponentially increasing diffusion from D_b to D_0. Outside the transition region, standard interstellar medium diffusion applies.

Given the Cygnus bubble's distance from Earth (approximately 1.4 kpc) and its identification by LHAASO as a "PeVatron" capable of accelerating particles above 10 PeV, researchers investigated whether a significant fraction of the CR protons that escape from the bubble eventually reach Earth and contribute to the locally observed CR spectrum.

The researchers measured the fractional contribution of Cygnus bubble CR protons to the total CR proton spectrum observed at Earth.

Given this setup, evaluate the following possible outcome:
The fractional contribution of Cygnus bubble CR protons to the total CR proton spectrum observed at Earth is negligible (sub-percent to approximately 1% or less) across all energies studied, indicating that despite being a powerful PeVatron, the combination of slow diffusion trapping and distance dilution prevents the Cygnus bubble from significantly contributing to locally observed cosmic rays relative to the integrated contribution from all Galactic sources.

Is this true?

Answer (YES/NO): YES